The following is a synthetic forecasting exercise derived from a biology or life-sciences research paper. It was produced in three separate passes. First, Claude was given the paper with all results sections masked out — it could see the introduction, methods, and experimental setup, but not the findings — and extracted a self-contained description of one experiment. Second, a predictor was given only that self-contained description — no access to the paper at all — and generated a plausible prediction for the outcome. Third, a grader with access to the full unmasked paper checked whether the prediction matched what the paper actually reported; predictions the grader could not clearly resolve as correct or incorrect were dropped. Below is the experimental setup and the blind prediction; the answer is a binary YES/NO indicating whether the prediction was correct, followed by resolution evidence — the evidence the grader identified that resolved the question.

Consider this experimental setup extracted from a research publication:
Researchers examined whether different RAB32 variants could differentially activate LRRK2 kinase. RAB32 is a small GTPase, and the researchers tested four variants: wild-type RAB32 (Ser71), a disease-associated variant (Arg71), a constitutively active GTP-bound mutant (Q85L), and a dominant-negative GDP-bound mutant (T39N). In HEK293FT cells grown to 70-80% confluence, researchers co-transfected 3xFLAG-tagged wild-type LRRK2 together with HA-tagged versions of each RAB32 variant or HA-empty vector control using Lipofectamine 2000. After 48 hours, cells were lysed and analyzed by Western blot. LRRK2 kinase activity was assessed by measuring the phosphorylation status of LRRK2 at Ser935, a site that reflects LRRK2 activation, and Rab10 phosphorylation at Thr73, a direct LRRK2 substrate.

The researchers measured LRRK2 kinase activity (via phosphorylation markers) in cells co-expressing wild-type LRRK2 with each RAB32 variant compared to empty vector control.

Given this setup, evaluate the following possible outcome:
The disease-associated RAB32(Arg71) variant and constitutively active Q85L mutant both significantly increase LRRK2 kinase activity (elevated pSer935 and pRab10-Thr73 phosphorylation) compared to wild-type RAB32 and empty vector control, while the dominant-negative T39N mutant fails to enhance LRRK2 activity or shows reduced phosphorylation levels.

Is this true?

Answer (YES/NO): NO